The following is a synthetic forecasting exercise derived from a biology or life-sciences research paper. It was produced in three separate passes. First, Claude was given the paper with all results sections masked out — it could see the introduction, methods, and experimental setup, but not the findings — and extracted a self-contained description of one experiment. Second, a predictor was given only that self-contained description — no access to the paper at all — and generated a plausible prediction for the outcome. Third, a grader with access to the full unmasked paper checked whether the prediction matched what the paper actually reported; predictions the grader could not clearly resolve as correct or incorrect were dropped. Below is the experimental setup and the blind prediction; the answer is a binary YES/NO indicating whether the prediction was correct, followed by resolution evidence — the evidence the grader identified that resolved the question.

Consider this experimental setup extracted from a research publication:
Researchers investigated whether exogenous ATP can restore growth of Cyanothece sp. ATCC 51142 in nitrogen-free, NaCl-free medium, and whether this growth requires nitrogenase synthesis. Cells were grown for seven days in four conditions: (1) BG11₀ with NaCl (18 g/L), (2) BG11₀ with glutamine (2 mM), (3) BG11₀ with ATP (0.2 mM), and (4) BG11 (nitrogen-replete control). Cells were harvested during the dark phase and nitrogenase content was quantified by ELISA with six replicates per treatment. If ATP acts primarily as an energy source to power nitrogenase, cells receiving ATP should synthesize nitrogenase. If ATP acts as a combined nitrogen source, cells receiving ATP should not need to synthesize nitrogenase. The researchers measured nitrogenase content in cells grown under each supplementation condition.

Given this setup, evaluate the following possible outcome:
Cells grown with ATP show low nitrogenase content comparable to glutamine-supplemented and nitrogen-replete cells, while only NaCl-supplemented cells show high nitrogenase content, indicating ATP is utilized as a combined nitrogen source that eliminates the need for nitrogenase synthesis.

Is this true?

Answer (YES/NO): NO